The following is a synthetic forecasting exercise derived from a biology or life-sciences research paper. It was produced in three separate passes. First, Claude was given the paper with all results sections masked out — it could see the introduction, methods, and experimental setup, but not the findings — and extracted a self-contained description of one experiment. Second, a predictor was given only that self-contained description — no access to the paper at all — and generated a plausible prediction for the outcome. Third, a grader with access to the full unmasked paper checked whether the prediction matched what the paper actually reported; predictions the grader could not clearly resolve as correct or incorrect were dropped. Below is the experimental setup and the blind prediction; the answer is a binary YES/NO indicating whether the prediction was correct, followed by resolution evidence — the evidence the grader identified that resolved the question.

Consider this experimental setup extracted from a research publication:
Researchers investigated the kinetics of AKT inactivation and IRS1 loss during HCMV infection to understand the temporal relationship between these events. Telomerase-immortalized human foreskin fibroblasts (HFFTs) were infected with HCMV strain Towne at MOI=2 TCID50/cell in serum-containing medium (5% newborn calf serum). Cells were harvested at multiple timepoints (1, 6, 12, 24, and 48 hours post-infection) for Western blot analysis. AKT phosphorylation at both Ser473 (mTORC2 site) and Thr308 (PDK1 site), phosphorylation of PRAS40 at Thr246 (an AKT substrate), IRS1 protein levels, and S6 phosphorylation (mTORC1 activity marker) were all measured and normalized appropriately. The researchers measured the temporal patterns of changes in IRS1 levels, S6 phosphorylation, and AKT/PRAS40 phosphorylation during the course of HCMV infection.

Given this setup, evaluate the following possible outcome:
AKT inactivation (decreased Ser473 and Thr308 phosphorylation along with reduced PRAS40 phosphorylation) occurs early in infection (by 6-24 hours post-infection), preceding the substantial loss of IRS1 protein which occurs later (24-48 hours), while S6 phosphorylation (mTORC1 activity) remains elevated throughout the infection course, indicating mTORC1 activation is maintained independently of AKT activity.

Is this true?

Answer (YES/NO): YES